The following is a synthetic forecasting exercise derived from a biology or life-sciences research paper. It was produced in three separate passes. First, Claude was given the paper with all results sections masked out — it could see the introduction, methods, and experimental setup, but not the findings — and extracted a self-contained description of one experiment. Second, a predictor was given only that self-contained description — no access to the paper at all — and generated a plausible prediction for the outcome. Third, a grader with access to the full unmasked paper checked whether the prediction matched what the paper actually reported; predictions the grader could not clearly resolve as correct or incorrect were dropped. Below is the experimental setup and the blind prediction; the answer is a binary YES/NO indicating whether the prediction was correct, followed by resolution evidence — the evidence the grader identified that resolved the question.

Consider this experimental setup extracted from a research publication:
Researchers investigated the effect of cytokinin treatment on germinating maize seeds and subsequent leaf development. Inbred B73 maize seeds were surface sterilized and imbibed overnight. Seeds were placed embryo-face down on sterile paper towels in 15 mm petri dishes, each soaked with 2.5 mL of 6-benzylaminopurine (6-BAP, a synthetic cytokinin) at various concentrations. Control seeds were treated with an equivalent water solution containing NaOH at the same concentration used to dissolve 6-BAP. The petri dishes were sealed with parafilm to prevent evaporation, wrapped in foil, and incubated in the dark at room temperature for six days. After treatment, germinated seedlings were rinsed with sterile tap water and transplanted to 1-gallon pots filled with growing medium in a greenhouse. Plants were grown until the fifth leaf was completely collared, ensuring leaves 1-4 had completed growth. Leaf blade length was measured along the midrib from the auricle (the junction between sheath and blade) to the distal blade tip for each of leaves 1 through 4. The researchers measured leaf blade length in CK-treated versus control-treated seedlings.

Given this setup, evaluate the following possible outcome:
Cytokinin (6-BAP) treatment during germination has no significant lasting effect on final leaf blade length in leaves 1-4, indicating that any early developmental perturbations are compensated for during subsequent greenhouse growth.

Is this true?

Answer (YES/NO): NO